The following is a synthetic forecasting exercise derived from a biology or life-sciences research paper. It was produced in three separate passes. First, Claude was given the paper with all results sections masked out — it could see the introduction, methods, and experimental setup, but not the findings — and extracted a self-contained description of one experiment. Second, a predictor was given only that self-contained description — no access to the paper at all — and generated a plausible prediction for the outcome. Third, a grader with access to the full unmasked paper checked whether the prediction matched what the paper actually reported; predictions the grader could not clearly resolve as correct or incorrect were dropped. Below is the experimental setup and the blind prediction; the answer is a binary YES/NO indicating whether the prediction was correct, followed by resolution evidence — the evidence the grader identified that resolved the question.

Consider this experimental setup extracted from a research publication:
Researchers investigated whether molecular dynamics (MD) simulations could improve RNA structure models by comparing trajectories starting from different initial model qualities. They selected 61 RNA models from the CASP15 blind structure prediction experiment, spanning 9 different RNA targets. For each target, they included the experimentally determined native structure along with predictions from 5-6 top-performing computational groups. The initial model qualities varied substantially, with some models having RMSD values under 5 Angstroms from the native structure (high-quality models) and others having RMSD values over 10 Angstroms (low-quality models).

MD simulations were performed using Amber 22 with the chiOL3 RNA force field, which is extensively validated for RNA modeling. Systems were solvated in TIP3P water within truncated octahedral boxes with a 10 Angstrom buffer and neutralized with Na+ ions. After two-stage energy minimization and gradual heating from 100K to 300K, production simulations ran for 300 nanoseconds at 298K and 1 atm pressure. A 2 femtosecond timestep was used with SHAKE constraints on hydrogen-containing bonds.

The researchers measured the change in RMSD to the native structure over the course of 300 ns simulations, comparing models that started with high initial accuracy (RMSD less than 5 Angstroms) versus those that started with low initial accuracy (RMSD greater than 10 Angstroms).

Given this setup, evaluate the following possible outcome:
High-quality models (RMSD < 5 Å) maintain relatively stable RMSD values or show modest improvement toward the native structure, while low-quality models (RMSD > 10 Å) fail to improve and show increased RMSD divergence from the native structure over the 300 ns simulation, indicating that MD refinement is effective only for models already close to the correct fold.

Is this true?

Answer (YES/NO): NO